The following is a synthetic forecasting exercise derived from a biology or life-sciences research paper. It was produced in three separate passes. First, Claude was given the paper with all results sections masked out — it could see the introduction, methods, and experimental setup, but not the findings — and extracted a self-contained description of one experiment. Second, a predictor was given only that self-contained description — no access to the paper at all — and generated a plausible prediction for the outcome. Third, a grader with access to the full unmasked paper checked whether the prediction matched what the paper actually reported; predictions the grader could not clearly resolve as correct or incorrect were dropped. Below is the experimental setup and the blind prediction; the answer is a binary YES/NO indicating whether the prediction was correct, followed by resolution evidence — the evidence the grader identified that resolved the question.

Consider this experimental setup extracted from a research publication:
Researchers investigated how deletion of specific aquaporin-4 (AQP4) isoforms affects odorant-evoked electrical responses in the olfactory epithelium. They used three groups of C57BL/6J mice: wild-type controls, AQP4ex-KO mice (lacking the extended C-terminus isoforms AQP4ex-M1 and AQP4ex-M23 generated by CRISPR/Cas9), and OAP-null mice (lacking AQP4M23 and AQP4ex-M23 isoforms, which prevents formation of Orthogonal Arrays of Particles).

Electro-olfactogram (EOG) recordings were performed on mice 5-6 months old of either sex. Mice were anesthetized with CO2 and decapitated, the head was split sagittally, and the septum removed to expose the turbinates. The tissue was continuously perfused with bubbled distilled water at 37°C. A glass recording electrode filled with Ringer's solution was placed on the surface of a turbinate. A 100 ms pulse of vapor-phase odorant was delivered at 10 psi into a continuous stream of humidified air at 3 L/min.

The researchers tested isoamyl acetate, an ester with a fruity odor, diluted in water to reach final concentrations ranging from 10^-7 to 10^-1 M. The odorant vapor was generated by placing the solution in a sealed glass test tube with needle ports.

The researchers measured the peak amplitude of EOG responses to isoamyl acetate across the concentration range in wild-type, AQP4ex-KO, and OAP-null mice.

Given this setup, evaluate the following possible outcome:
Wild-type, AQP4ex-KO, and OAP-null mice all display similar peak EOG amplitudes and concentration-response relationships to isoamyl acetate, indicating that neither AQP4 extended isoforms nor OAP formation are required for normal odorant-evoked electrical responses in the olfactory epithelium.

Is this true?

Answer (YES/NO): NO